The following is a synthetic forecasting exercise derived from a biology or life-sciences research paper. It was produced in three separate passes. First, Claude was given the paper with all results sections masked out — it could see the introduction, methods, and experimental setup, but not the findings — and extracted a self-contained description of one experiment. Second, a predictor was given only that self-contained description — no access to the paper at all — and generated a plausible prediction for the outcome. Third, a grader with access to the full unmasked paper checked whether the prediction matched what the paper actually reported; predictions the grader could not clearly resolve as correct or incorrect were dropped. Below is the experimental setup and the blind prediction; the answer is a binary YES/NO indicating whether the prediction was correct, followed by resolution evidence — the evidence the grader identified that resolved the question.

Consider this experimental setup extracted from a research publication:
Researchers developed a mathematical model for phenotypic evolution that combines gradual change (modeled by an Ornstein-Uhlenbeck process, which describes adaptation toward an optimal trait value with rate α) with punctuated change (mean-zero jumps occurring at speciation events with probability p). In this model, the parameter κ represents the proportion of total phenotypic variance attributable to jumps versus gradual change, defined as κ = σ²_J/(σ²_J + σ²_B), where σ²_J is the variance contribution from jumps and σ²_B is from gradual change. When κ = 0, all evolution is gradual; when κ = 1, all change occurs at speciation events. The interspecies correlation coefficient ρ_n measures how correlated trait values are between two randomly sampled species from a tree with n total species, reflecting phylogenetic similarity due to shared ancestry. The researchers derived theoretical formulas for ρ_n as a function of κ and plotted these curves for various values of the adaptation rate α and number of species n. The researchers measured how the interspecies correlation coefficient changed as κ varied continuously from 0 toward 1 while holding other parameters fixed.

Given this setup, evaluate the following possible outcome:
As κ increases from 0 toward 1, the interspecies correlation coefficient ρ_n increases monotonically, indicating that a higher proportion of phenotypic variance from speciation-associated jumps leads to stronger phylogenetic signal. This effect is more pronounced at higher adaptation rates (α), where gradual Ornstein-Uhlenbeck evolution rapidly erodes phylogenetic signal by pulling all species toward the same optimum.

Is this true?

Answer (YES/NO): NO